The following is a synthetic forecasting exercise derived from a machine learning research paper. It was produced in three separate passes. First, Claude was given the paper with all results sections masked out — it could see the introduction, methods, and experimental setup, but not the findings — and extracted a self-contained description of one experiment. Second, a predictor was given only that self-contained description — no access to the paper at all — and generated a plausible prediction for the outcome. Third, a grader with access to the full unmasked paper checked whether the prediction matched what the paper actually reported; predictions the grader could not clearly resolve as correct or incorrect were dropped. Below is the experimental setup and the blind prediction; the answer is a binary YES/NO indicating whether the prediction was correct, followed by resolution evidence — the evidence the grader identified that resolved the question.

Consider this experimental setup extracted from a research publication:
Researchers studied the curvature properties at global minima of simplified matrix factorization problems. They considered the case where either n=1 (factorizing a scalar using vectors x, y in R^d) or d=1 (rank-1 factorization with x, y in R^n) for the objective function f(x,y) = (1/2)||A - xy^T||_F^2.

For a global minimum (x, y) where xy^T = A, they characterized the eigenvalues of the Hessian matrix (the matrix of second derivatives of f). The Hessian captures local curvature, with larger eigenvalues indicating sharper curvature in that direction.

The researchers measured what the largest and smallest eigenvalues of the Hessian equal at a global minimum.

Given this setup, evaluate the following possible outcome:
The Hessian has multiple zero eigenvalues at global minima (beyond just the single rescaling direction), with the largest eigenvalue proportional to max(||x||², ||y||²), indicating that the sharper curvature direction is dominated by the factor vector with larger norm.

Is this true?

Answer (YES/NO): NO